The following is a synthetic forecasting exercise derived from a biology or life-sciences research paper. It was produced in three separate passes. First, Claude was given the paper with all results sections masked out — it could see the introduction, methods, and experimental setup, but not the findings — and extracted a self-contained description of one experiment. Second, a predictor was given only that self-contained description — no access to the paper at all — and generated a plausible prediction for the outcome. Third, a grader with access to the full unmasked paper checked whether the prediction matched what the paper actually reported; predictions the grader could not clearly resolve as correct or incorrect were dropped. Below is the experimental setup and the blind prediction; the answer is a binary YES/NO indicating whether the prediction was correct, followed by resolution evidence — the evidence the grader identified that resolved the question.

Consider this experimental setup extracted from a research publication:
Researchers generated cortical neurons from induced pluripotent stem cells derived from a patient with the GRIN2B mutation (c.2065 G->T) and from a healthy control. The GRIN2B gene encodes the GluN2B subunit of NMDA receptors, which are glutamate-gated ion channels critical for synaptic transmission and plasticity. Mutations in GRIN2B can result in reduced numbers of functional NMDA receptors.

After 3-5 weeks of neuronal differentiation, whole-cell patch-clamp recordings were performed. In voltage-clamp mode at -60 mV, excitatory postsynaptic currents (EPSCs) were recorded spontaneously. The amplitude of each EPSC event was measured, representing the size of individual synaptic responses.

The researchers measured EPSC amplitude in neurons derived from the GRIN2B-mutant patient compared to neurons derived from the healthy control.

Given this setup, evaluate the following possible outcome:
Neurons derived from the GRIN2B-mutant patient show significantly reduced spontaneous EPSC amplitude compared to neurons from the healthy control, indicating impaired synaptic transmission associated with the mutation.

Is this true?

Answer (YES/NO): NO